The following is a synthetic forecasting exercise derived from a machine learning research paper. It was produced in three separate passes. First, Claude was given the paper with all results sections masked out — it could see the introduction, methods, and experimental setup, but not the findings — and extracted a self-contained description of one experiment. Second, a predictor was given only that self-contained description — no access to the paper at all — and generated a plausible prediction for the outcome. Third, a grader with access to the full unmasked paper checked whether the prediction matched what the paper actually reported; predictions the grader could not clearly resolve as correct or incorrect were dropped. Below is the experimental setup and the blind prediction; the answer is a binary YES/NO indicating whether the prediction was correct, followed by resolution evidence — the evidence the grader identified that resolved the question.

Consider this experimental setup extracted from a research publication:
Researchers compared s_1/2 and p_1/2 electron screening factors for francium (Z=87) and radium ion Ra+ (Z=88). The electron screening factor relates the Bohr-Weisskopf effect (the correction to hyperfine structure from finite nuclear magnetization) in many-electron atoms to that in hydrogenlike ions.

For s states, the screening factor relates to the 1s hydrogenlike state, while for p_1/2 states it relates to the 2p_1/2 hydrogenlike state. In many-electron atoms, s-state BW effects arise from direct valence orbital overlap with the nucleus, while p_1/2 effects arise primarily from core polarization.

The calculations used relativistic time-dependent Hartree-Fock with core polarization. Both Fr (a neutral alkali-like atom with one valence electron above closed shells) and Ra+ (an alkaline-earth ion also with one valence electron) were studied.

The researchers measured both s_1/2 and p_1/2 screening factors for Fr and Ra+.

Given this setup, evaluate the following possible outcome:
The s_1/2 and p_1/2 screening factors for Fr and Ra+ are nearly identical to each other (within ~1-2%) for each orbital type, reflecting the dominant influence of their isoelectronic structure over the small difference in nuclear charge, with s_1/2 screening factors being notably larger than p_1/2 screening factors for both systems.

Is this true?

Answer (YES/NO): NO